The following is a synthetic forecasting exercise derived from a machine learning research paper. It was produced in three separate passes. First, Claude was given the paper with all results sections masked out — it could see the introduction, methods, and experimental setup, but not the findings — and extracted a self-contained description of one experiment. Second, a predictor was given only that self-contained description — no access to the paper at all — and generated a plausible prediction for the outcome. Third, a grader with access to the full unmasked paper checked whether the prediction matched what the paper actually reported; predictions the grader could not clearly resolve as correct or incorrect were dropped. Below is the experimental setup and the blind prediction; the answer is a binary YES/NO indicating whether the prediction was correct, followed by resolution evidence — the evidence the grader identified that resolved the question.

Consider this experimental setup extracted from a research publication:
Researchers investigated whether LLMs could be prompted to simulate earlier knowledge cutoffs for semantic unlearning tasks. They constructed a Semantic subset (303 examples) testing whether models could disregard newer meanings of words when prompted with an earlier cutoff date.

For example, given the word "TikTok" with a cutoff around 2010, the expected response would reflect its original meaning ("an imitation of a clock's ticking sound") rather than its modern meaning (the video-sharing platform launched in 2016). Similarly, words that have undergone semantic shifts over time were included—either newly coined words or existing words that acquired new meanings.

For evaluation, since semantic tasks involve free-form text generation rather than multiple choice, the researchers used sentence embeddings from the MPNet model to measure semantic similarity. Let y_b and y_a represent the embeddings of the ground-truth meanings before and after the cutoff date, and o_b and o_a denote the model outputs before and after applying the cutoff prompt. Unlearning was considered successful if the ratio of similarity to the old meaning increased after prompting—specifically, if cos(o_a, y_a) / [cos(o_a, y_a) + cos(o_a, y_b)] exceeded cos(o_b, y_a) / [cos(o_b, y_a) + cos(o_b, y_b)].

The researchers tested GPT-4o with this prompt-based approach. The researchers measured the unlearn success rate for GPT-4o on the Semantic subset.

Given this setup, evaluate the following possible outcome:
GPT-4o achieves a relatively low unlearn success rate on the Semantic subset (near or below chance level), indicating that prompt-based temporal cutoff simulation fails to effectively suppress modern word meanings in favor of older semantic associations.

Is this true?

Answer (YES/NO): NO